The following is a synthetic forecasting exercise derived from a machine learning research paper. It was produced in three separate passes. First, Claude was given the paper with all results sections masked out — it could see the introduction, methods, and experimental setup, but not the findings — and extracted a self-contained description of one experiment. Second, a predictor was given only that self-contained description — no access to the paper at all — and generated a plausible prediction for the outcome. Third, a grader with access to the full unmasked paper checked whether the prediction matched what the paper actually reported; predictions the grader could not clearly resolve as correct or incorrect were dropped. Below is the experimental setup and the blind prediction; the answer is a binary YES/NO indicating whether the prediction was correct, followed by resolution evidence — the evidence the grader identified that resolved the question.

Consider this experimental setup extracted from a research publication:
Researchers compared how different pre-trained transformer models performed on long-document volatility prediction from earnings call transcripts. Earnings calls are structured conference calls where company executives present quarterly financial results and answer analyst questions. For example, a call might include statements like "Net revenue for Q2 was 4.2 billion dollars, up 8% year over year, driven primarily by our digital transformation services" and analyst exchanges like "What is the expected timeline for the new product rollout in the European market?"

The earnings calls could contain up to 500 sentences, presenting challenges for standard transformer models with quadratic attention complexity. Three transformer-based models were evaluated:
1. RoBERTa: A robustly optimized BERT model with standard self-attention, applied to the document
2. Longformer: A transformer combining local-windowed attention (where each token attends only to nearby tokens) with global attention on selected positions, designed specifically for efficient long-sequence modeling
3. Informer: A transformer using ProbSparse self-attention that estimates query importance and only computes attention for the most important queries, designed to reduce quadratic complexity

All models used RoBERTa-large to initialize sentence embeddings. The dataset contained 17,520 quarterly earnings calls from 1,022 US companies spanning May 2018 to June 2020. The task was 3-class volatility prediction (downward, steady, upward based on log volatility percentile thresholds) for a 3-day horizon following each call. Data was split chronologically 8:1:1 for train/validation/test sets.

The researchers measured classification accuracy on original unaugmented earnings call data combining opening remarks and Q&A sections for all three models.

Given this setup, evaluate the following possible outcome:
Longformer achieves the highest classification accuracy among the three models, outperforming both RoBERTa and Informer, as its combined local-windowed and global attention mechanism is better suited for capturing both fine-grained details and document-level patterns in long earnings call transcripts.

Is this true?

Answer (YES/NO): NO